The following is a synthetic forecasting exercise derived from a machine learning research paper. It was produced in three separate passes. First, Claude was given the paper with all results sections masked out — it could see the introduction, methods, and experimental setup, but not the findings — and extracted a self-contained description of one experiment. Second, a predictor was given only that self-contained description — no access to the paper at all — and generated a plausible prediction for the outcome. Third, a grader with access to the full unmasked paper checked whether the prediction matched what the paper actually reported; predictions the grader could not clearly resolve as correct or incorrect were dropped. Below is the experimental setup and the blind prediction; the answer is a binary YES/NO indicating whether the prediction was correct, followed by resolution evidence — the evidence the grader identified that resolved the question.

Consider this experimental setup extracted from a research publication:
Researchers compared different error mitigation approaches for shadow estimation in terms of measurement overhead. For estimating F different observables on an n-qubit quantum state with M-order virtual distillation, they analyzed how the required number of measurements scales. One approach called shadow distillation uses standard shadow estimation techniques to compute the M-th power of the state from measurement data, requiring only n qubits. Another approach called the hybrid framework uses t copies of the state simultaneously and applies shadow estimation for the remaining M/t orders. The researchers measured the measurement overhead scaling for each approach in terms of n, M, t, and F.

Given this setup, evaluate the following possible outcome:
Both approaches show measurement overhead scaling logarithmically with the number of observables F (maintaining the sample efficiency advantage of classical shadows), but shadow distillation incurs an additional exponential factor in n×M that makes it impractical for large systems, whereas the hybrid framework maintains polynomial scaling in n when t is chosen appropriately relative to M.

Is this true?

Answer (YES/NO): NO